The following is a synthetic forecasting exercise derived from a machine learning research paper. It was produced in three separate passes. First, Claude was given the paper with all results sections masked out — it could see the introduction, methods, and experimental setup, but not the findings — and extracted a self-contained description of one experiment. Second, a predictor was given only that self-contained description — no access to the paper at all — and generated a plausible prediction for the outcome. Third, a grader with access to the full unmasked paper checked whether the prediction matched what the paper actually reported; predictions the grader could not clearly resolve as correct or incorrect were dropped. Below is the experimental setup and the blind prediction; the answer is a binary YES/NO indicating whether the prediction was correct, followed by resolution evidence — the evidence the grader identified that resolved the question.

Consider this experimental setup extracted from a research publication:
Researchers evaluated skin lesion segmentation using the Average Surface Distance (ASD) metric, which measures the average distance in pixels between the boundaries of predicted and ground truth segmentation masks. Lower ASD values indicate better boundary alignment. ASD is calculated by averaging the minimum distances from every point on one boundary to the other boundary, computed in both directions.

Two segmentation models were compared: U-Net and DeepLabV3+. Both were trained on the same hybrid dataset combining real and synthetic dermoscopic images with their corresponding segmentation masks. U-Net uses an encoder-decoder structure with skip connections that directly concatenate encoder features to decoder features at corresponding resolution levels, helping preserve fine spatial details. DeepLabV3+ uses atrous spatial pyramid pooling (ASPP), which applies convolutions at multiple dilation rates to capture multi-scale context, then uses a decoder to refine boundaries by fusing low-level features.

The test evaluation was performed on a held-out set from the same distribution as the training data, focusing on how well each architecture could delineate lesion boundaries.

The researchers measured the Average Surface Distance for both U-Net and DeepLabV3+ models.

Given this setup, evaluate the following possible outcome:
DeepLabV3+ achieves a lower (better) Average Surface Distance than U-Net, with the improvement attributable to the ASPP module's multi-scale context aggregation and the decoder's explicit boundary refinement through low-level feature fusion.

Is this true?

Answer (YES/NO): YES